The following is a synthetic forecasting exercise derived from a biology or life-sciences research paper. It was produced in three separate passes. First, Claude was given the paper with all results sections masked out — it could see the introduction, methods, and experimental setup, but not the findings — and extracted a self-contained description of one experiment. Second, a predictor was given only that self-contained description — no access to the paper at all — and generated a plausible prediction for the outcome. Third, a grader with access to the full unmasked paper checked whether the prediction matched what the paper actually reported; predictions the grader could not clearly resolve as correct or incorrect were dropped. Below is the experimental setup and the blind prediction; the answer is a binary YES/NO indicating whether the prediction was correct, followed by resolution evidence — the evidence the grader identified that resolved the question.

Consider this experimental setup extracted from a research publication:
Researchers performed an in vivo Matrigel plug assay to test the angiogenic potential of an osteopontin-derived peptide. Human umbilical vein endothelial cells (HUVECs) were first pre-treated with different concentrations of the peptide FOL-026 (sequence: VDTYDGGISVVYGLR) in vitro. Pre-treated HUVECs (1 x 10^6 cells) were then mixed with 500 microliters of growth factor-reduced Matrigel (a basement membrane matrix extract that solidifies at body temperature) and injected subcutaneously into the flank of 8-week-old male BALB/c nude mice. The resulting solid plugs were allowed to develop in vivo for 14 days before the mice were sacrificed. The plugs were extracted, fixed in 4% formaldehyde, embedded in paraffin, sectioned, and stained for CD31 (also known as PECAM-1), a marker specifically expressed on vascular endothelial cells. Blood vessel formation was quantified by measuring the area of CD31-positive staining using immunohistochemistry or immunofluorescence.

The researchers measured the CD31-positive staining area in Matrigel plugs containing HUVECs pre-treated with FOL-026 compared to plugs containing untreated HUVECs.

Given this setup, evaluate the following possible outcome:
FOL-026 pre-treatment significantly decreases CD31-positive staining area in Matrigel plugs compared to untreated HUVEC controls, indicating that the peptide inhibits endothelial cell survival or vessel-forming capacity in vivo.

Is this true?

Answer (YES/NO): NO